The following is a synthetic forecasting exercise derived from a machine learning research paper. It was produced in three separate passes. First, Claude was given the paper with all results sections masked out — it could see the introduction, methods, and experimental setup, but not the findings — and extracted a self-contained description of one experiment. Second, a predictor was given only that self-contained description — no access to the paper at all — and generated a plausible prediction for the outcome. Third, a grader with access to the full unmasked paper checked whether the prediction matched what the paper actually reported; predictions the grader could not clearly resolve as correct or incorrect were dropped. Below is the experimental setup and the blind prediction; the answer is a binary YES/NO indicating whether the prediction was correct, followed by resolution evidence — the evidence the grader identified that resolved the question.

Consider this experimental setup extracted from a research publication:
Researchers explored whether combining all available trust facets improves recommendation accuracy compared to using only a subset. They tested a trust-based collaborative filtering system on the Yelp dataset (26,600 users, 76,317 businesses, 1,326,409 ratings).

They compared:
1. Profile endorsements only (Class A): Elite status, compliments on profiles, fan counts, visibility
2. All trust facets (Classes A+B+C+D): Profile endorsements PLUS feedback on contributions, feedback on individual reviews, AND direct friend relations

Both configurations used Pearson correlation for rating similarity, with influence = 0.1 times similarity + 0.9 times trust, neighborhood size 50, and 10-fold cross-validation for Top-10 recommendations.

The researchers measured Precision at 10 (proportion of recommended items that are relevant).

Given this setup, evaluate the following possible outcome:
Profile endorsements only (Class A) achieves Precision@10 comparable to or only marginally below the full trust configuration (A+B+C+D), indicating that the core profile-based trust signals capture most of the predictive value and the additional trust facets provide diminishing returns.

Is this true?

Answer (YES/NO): YES